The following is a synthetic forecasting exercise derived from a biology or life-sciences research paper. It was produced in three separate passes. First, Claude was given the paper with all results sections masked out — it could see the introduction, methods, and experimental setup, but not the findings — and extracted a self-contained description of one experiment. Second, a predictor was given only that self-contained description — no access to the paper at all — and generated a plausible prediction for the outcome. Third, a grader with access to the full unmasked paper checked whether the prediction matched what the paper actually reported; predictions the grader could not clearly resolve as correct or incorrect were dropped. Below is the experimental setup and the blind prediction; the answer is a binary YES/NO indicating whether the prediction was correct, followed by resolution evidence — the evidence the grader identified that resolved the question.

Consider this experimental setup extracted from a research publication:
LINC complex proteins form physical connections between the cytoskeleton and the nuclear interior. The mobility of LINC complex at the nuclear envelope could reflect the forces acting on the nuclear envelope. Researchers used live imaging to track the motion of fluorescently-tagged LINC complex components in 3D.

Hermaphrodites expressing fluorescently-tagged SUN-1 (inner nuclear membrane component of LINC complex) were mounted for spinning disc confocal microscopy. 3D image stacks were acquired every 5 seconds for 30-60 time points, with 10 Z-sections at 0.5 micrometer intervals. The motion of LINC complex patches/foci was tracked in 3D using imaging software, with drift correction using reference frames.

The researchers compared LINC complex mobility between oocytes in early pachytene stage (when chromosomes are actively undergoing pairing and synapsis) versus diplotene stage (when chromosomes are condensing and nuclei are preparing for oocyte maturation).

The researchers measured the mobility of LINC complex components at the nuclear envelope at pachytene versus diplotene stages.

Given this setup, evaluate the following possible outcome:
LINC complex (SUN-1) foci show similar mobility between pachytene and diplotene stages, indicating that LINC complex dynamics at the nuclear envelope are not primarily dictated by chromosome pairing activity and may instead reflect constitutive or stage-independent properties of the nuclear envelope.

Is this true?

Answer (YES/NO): NO